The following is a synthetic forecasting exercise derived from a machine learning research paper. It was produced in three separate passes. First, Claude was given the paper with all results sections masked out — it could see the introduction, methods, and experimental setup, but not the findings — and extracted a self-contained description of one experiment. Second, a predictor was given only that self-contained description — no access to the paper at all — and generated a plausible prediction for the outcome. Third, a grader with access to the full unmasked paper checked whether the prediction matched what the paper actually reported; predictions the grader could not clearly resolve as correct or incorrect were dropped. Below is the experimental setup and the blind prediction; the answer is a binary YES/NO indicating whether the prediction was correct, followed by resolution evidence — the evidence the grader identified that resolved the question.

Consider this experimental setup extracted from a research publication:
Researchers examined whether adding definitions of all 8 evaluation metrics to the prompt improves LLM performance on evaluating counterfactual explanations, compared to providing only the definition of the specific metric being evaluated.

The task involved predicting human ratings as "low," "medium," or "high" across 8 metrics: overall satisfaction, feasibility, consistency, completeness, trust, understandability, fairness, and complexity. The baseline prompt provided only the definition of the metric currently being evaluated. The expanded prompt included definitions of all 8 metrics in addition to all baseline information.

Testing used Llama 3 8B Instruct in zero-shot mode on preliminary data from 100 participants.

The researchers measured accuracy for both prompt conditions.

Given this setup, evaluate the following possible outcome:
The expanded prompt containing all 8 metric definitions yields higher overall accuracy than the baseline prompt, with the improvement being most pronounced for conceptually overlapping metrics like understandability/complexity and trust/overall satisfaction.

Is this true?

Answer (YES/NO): NO